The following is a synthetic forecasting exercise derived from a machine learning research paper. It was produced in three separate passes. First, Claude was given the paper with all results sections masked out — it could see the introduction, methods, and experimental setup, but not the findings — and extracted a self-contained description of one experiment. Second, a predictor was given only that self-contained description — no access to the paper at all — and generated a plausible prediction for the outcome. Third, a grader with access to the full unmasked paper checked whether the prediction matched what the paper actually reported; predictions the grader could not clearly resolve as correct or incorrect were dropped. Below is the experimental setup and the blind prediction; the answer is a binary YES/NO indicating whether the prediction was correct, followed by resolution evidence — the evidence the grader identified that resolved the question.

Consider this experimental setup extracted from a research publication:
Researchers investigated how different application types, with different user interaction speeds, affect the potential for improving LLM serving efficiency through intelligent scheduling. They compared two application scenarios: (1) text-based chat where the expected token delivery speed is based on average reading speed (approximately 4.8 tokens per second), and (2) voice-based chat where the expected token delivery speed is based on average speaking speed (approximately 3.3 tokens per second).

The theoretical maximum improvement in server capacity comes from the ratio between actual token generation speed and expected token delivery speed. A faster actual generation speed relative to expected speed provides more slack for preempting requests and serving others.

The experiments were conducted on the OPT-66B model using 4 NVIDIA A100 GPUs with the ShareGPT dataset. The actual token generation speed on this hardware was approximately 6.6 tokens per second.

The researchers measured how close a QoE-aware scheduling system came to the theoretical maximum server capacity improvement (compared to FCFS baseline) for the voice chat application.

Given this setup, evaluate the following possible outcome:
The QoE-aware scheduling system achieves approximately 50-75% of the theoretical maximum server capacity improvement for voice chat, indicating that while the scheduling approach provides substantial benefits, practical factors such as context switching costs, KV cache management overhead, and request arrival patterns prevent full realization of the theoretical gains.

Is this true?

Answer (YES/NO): NO